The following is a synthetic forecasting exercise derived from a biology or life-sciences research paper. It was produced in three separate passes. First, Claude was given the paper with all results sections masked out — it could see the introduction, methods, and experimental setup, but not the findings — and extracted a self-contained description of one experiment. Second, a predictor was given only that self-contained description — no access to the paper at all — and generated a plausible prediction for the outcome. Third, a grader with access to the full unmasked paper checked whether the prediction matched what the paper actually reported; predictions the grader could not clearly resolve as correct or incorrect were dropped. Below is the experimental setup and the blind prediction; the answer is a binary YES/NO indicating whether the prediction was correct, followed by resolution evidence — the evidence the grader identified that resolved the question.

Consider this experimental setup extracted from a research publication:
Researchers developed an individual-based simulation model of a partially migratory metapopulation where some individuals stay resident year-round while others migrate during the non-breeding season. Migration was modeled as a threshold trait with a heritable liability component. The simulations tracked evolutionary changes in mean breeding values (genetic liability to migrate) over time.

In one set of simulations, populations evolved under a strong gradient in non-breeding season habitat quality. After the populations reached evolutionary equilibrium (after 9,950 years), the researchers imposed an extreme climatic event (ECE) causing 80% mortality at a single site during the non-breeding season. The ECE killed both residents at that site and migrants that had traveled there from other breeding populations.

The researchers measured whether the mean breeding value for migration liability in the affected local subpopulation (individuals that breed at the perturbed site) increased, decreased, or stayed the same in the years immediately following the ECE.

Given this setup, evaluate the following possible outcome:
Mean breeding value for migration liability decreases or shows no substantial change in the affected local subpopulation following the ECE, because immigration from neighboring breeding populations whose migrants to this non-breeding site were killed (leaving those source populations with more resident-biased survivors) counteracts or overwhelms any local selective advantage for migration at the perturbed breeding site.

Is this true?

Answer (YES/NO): NO